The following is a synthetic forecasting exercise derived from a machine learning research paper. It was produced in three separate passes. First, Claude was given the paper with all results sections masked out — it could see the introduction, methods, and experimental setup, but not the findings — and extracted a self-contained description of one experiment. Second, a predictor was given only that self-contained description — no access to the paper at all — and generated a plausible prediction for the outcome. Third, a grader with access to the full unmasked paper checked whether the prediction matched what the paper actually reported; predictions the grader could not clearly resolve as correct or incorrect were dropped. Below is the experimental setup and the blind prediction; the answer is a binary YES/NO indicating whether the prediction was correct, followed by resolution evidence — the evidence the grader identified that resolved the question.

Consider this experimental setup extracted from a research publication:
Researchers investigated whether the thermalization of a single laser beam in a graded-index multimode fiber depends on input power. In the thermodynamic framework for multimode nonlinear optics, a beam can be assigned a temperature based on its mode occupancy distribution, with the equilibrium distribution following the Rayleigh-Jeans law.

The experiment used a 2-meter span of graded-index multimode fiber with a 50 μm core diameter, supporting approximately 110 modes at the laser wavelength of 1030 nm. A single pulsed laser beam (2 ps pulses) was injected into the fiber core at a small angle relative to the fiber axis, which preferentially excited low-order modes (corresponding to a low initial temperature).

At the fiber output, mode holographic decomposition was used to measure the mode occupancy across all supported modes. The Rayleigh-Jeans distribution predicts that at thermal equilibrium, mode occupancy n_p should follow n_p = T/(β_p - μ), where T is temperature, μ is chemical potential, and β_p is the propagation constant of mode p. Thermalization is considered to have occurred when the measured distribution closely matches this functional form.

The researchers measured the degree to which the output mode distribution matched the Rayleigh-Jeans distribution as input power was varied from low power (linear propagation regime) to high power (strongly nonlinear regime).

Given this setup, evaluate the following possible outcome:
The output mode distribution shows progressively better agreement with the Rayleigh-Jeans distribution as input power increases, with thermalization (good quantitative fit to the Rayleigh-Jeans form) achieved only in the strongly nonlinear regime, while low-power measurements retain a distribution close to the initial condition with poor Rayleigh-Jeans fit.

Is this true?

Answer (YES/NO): YES